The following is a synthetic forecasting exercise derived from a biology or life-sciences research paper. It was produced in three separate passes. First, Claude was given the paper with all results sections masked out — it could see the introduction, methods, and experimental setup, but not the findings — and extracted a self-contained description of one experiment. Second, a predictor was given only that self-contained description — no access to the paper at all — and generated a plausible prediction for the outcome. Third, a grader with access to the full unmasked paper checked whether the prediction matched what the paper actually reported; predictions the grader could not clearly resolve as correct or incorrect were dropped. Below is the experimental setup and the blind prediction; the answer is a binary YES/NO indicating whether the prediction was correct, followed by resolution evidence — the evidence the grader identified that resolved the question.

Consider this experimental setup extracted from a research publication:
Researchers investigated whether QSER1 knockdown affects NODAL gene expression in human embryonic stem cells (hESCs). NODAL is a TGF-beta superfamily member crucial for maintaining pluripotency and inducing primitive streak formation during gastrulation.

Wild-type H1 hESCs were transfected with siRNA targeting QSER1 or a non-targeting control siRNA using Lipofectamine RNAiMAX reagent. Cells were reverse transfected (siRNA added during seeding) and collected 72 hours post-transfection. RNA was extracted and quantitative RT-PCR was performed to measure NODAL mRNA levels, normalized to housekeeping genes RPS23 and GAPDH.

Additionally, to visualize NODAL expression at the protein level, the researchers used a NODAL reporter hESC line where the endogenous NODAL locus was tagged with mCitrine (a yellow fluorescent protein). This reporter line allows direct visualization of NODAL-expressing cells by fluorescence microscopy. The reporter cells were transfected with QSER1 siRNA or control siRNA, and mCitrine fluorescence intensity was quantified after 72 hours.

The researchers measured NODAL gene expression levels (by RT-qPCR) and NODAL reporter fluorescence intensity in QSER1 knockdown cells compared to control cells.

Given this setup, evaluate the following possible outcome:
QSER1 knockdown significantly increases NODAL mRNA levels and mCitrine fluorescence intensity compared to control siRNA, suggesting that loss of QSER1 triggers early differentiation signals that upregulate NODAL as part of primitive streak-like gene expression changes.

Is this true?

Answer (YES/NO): YES